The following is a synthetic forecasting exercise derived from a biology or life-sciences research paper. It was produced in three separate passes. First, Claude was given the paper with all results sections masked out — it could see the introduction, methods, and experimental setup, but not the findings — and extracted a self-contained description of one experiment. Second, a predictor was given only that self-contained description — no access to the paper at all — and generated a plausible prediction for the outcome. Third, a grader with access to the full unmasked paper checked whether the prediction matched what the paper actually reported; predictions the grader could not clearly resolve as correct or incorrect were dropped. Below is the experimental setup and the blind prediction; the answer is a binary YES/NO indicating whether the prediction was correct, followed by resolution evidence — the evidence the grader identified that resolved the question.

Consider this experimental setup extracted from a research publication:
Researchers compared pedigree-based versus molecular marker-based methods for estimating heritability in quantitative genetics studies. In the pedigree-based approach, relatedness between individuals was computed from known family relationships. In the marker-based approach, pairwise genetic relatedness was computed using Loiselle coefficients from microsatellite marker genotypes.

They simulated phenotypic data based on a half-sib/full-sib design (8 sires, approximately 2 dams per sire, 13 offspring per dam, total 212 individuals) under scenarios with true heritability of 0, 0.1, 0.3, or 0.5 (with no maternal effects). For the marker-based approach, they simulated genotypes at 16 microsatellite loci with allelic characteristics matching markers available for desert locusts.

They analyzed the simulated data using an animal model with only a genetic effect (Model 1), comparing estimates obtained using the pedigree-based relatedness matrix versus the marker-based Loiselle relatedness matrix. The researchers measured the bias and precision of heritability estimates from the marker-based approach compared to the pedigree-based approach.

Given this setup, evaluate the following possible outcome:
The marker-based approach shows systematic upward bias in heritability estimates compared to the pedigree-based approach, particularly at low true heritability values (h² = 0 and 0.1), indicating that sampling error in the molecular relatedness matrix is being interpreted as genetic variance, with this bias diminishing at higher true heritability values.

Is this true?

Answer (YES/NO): NO